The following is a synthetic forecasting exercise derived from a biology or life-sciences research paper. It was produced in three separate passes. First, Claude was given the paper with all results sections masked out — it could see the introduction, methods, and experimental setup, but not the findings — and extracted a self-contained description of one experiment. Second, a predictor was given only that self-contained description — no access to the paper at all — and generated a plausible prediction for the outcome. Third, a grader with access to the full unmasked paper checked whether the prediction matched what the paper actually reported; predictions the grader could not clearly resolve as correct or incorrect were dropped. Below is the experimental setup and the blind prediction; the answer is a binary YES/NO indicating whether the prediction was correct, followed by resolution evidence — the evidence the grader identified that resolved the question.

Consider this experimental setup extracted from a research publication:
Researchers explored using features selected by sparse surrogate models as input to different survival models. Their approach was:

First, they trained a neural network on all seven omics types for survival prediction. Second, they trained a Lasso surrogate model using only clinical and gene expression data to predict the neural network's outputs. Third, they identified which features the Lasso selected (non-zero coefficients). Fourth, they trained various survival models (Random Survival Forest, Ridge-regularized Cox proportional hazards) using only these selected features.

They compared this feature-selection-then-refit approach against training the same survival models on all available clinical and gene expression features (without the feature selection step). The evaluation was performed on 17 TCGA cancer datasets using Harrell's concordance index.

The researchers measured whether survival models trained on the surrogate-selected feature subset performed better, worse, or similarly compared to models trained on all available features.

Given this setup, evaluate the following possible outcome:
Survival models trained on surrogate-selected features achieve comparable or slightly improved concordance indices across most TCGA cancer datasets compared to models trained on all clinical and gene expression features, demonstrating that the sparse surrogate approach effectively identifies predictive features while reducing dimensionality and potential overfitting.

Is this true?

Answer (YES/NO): YES